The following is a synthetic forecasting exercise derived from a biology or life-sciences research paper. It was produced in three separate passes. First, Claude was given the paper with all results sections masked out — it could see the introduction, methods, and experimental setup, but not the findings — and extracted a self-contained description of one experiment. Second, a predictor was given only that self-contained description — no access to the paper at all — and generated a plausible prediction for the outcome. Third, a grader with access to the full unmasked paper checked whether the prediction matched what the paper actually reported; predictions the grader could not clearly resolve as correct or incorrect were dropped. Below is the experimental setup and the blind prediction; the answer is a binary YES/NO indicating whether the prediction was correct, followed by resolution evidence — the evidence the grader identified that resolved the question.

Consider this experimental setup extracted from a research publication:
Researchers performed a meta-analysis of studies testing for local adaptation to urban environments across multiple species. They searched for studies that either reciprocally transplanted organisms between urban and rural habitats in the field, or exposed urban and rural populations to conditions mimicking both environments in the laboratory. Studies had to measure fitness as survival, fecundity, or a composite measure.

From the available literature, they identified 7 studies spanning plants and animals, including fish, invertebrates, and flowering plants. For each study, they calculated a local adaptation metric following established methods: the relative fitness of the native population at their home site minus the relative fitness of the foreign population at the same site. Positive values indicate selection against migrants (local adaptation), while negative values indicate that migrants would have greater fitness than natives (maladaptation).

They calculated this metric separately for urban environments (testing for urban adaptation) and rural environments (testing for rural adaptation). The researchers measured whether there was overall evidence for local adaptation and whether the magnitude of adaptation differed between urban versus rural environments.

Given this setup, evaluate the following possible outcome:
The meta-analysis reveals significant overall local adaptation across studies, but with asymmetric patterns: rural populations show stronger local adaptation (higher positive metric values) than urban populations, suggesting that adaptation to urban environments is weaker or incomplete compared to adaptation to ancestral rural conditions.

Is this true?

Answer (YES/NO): NO